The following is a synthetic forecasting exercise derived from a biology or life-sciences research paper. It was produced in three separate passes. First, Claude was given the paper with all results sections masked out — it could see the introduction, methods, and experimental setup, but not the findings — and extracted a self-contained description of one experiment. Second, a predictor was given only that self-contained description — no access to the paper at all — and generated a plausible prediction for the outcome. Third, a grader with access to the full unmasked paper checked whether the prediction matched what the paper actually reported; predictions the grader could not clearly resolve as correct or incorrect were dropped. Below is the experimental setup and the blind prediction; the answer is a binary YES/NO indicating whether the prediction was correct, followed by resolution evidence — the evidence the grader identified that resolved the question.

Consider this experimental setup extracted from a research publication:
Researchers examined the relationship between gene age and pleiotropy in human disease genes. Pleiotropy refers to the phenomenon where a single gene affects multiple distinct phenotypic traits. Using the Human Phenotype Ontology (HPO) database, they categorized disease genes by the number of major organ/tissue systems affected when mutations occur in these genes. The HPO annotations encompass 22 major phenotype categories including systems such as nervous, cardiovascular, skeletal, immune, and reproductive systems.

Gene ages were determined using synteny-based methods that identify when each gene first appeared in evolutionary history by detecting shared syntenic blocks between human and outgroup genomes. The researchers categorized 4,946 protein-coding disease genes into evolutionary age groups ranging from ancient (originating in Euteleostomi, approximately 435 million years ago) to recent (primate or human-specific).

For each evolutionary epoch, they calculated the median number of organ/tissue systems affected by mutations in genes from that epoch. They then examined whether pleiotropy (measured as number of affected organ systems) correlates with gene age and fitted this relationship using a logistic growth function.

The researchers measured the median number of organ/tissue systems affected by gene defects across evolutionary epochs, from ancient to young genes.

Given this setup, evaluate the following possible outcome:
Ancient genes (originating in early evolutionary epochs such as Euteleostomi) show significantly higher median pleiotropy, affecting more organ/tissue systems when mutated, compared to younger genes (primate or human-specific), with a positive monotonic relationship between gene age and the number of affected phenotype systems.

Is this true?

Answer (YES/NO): NO